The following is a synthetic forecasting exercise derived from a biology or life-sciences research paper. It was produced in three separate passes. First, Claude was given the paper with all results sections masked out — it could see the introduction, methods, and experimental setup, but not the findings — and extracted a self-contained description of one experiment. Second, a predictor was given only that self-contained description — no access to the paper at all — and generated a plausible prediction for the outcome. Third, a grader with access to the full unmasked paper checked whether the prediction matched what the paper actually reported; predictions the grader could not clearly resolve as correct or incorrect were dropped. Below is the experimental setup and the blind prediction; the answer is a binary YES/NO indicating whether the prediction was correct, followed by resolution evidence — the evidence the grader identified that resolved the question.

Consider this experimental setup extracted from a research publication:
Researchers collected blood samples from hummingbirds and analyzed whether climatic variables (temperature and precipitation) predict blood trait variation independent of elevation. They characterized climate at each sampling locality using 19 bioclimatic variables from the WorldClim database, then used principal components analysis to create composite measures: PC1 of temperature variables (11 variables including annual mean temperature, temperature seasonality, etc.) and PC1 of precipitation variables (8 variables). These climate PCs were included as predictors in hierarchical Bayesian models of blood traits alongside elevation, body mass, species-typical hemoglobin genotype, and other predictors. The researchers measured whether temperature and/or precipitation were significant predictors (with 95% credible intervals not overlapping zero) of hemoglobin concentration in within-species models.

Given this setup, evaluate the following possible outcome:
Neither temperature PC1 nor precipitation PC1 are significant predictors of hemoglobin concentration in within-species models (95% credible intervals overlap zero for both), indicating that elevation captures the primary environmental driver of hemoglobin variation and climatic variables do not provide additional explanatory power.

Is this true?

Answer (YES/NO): YES